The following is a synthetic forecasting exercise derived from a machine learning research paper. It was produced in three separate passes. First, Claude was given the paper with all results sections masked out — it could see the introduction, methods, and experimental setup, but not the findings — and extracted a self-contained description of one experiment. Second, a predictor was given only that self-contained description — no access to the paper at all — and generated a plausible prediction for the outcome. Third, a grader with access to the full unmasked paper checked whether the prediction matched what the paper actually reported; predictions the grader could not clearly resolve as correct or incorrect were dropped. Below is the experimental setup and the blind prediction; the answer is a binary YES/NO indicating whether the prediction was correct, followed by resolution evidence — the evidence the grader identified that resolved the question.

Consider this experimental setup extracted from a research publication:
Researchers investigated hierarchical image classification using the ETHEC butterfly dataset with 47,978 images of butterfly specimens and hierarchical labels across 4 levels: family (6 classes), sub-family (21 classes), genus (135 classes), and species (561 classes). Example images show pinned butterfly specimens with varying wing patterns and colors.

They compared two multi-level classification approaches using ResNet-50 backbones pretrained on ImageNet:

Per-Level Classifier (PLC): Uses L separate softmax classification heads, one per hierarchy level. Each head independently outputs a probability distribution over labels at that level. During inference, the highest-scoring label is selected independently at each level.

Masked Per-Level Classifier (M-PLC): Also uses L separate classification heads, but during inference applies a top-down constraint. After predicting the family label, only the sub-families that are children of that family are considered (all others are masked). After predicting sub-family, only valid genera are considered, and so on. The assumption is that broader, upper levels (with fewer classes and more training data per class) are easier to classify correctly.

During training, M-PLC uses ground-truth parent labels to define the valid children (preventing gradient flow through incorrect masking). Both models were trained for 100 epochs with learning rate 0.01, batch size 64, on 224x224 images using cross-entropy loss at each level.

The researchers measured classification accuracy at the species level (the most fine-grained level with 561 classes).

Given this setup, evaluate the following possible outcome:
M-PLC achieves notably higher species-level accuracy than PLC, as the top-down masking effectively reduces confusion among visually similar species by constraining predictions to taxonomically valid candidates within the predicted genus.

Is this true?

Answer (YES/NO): NO